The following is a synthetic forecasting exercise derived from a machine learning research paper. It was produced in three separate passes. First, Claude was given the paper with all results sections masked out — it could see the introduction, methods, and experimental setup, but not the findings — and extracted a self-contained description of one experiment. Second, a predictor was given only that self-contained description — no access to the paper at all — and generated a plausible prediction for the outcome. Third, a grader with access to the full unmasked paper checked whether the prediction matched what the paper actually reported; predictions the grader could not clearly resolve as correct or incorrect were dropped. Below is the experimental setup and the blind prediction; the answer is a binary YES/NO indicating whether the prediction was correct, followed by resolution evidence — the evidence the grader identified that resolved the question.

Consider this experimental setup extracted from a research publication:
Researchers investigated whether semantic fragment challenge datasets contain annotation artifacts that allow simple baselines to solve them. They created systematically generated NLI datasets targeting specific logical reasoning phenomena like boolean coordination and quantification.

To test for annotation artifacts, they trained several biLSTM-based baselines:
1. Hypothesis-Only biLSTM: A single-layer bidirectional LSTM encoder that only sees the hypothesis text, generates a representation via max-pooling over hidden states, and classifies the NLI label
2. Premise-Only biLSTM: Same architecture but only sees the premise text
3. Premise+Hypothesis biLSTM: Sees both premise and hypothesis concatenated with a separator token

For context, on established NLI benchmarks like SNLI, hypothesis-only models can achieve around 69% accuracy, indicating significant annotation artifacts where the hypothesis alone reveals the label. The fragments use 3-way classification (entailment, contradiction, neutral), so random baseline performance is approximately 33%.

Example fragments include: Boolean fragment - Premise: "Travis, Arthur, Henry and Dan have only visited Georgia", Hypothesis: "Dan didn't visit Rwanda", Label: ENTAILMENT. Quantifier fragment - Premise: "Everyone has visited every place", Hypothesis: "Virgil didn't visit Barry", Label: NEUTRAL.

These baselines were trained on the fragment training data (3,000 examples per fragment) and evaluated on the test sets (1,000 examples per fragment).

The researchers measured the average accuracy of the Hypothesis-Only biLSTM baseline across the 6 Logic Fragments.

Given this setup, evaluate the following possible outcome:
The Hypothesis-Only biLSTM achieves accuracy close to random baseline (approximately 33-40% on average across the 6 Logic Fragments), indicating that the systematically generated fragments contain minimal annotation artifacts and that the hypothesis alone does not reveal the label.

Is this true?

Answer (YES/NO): NO